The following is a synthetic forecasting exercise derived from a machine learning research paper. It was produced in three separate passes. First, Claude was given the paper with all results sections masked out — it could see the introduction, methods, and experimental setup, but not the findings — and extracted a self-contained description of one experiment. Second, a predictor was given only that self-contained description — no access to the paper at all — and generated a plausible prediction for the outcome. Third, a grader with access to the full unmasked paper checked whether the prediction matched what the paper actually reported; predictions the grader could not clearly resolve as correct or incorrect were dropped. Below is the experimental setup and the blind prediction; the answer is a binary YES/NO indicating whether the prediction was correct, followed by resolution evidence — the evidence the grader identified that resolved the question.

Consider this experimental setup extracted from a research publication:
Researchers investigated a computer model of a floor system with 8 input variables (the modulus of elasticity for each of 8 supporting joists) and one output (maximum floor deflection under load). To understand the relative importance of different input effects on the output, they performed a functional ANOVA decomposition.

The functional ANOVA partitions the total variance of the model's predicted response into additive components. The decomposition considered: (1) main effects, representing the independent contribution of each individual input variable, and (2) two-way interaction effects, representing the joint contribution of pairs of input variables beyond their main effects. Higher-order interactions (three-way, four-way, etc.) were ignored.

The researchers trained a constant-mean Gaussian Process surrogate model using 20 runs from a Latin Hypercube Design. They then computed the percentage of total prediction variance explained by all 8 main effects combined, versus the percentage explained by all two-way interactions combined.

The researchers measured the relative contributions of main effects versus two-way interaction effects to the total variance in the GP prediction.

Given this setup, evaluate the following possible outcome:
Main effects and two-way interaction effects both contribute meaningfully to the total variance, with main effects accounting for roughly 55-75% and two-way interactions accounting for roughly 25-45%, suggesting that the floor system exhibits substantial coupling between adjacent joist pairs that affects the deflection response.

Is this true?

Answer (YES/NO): NO